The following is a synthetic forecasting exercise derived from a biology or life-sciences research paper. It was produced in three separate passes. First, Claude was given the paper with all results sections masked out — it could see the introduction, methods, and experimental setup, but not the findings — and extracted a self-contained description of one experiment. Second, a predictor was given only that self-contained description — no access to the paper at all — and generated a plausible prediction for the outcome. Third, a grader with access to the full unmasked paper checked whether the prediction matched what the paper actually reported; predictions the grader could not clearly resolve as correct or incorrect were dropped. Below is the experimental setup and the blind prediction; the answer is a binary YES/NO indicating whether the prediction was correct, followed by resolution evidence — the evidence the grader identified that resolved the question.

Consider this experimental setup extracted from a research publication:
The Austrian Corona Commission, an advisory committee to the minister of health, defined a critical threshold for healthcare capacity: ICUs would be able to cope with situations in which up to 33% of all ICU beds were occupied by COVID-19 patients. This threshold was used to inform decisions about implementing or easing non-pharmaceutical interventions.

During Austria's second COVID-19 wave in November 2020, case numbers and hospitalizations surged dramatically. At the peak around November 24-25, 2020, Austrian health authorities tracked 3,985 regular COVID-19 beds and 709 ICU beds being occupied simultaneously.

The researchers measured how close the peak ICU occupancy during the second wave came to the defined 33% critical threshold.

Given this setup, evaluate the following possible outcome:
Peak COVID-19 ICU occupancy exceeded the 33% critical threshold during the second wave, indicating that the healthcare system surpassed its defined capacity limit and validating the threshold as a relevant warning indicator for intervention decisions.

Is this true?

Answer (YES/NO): NO